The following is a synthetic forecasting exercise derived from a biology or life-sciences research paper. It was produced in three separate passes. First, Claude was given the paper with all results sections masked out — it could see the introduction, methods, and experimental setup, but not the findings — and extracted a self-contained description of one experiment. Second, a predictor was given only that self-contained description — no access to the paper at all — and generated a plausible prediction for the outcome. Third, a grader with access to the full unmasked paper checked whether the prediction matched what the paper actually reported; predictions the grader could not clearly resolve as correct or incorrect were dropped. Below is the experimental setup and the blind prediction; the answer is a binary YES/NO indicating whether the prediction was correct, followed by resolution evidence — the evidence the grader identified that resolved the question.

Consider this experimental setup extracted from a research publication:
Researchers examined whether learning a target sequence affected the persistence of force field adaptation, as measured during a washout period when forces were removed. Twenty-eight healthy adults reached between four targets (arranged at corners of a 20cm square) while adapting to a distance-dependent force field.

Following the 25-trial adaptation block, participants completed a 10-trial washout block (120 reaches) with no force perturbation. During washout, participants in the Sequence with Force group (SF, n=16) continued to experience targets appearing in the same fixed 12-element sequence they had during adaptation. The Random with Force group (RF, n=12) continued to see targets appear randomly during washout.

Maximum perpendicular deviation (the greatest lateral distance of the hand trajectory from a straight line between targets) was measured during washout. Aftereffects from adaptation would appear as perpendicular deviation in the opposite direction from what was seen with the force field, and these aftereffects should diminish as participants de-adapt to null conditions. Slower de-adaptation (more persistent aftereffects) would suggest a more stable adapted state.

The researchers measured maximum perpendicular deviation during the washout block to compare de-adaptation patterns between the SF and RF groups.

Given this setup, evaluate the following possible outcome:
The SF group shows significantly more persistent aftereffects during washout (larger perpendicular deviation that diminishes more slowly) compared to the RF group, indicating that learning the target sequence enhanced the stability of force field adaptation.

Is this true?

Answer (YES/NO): NO